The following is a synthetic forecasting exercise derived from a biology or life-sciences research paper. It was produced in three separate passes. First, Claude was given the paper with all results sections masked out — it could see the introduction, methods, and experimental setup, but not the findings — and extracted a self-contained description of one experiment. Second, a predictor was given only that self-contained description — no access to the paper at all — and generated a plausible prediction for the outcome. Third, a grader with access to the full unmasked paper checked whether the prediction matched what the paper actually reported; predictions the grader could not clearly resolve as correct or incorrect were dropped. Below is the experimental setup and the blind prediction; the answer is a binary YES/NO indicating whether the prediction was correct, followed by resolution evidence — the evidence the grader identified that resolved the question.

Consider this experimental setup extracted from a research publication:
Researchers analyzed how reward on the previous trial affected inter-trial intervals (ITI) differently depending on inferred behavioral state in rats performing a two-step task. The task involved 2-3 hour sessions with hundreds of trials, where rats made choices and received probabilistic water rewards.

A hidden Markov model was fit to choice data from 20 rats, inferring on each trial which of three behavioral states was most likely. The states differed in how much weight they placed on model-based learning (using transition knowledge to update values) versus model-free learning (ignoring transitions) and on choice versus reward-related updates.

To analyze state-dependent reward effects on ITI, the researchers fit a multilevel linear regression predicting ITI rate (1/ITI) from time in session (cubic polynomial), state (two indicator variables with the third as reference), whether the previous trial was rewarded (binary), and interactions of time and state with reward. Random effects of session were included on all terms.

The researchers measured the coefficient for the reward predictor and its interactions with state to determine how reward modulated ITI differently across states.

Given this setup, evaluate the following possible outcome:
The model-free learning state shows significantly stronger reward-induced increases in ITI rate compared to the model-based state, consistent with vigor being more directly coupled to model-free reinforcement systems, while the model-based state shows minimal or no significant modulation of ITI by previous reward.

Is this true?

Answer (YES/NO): NO